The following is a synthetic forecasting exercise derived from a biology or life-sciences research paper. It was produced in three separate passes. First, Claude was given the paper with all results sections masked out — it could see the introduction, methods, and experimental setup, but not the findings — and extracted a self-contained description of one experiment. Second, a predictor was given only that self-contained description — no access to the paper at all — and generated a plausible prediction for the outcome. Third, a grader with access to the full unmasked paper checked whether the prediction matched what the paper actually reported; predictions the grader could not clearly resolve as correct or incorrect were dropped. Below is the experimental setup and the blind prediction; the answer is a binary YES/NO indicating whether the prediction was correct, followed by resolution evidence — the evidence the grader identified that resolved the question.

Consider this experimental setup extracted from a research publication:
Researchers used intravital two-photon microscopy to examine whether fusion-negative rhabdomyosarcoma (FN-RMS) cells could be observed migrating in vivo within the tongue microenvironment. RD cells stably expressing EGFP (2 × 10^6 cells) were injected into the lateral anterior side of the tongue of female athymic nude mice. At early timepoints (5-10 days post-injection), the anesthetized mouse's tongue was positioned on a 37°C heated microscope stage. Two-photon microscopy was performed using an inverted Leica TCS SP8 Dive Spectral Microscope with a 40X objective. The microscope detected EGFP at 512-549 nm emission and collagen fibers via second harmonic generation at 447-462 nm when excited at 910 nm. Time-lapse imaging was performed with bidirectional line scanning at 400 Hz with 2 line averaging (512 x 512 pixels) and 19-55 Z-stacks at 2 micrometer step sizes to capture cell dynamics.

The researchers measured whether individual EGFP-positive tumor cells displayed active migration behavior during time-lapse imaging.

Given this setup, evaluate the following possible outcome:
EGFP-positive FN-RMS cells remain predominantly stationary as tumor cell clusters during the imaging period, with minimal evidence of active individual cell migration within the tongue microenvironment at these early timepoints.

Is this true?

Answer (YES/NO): NO